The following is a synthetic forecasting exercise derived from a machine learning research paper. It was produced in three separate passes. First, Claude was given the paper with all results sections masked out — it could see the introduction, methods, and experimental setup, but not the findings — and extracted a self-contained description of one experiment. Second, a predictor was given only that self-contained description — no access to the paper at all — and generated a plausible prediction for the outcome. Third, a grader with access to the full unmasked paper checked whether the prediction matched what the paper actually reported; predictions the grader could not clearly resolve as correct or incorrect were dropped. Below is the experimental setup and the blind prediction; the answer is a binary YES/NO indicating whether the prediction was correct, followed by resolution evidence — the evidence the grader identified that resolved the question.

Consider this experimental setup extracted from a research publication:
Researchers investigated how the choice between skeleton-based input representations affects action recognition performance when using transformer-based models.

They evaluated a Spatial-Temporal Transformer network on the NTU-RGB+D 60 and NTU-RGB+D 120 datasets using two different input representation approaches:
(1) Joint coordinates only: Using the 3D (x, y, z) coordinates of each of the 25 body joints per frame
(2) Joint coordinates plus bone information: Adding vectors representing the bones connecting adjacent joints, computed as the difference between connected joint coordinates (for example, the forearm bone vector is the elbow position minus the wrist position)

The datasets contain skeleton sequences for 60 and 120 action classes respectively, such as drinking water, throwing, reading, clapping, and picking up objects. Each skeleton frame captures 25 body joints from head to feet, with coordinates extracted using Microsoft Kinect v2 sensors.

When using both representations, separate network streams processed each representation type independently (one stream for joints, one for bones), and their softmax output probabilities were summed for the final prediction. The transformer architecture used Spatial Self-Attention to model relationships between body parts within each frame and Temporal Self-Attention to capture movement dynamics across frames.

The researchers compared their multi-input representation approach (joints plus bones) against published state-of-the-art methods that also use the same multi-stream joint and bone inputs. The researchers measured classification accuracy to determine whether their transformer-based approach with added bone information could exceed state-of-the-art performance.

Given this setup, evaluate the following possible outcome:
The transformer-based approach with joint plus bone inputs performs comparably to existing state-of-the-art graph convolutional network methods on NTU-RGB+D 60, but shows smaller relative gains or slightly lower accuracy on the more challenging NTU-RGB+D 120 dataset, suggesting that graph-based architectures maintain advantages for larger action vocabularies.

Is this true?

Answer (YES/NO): NO